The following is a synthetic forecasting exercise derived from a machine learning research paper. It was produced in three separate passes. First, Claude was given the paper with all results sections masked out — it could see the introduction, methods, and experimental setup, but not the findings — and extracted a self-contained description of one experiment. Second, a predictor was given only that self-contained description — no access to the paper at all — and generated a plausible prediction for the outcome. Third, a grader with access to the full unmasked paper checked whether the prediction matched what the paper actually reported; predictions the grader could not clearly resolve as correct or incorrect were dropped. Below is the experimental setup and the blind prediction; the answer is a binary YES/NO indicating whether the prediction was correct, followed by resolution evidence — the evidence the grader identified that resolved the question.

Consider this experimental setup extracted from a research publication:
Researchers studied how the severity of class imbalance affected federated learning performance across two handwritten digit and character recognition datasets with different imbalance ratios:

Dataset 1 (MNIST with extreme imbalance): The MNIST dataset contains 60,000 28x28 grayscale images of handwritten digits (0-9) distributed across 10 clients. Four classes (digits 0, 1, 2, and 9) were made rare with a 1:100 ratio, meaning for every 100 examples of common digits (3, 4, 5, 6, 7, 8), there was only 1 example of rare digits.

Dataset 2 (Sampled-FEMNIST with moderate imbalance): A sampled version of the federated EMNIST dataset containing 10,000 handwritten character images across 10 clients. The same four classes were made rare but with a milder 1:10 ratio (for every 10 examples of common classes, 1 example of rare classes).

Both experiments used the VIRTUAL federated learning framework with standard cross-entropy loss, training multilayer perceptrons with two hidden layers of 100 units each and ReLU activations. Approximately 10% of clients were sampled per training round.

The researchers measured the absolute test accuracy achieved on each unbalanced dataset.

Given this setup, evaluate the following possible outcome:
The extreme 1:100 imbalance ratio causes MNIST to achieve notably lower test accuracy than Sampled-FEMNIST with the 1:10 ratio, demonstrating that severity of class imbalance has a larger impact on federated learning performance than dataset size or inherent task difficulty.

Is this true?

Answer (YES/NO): NO